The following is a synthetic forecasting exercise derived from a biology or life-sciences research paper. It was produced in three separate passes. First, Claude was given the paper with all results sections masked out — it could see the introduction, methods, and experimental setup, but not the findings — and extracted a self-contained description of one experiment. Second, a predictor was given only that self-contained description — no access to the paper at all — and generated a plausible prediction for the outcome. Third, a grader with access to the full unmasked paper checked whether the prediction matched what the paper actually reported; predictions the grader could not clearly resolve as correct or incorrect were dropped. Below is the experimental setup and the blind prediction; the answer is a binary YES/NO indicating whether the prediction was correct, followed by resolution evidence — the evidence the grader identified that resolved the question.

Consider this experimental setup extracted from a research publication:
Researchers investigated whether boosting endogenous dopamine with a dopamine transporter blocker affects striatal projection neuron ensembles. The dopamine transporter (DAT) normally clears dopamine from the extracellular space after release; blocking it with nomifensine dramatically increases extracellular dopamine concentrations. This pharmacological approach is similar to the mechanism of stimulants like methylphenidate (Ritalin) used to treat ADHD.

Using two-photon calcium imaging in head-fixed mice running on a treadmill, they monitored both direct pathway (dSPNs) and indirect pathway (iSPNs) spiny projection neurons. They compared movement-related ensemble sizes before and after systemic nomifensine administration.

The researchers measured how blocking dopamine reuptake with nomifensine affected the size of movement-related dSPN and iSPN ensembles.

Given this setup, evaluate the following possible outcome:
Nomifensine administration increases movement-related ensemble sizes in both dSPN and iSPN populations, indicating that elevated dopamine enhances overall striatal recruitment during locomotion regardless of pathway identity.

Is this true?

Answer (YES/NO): NO